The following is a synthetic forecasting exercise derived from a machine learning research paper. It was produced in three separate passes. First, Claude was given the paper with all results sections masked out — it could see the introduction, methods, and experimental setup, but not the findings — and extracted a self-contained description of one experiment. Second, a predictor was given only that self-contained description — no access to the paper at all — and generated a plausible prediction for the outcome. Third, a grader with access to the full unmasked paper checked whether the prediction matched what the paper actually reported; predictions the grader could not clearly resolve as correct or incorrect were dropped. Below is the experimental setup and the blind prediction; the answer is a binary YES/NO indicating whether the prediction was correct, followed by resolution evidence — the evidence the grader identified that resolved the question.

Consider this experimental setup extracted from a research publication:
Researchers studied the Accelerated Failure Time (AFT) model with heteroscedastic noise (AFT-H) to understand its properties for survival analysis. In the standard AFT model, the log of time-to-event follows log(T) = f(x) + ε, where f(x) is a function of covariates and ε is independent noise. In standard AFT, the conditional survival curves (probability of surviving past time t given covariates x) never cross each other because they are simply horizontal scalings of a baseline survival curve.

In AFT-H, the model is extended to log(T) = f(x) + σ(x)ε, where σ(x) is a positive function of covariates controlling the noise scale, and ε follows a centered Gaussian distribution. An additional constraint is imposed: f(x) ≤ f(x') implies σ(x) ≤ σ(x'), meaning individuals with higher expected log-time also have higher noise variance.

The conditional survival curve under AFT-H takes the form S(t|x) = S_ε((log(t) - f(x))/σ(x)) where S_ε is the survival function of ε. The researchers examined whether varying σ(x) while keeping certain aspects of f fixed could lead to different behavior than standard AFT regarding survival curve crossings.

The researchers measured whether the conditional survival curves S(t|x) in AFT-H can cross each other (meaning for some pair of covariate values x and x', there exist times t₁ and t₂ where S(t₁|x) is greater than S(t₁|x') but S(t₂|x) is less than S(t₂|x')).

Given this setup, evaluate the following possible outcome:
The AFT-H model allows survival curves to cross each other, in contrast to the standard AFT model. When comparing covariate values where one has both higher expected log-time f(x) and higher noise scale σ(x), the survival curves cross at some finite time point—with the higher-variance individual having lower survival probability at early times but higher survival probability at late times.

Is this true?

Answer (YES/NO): YES